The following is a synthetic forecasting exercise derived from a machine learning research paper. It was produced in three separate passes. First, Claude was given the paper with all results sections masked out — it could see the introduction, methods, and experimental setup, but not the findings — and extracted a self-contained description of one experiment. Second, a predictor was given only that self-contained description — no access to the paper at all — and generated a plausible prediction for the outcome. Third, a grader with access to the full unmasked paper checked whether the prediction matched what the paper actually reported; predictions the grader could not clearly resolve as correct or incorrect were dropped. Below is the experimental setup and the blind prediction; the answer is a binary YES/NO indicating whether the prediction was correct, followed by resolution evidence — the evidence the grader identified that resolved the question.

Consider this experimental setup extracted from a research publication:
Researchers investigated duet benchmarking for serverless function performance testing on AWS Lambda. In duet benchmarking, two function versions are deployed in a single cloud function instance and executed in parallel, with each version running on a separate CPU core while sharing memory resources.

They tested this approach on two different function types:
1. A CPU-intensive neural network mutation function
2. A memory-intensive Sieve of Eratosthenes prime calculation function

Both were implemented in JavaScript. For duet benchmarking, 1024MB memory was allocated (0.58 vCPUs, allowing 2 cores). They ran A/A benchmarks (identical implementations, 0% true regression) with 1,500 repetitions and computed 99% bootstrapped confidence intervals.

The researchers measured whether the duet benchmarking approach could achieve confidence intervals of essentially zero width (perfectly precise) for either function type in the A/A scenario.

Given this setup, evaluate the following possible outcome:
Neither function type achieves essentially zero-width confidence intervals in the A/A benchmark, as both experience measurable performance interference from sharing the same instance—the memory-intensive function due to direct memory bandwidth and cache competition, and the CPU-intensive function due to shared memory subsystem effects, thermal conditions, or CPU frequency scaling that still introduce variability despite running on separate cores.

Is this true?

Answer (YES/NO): NO